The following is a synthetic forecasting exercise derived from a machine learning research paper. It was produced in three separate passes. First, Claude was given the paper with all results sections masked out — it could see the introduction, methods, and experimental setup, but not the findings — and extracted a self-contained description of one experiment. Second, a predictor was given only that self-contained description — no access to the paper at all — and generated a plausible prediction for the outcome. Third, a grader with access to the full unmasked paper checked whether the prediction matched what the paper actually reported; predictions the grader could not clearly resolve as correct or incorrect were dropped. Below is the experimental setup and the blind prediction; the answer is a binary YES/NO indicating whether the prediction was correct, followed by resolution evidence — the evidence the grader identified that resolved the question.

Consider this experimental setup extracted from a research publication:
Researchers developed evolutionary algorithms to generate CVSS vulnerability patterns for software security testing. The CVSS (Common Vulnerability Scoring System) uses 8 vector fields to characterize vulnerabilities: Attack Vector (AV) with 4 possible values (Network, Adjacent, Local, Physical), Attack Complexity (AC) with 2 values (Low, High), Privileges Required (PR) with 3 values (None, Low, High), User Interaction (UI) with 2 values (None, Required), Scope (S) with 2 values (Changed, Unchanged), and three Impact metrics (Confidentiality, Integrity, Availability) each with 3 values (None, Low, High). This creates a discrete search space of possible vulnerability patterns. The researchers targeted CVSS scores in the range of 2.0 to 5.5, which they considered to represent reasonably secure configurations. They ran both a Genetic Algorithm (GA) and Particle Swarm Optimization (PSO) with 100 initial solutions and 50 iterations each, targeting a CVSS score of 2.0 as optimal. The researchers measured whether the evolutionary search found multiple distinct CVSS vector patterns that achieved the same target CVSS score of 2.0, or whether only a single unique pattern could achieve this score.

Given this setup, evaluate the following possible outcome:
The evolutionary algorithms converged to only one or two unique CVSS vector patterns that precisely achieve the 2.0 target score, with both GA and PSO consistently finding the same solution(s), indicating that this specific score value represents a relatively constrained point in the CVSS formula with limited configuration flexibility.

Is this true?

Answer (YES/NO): NO